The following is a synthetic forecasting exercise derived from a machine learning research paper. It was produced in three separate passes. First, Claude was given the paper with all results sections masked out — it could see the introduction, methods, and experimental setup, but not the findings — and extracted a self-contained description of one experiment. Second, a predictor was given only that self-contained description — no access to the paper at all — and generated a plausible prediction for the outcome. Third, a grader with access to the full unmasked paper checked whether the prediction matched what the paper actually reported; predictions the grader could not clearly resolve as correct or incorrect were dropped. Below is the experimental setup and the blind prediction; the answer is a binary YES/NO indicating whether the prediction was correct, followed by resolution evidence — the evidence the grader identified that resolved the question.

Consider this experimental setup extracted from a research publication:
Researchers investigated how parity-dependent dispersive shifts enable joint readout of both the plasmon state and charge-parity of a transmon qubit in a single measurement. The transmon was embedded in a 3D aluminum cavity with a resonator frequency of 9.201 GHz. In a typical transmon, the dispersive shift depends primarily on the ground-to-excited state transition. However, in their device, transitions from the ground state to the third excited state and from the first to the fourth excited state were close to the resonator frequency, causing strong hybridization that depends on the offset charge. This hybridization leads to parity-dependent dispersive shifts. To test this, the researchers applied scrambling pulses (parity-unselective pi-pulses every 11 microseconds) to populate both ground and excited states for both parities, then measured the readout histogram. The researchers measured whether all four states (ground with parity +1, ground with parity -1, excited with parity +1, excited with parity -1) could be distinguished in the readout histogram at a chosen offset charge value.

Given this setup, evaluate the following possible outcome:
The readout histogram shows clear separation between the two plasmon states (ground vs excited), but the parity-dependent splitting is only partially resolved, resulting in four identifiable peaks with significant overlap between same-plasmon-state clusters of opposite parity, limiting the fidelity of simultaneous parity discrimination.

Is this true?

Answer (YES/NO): NO